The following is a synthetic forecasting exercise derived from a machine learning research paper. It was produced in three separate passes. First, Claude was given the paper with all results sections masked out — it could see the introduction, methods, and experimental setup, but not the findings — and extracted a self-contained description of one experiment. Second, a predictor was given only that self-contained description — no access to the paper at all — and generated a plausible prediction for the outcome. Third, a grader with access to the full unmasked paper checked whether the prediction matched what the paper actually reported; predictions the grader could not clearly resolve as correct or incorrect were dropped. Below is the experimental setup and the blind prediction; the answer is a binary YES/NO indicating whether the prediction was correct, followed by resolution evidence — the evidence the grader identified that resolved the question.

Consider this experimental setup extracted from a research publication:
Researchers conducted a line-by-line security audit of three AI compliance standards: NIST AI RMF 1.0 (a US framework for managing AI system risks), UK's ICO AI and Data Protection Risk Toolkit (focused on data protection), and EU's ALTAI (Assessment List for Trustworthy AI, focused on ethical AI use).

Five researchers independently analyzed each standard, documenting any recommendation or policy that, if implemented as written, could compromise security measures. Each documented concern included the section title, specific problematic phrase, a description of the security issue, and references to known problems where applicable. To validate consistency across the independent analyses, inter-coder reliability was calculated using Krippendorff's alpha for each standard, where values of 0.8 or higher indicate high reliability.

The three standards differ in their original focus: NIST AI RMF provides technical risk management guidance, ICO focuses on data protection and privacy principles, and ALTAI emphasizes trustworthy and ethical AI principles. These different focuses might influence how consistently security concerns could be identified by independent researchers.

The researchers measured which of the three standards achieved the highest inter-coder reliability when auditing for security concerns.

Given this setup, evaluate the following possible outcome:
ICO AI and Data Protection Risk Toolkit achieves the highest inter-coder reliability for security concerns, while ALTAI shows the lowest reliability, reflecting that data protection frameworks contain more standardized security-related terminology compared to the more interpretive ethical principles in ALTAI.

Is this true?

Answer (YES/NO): NO